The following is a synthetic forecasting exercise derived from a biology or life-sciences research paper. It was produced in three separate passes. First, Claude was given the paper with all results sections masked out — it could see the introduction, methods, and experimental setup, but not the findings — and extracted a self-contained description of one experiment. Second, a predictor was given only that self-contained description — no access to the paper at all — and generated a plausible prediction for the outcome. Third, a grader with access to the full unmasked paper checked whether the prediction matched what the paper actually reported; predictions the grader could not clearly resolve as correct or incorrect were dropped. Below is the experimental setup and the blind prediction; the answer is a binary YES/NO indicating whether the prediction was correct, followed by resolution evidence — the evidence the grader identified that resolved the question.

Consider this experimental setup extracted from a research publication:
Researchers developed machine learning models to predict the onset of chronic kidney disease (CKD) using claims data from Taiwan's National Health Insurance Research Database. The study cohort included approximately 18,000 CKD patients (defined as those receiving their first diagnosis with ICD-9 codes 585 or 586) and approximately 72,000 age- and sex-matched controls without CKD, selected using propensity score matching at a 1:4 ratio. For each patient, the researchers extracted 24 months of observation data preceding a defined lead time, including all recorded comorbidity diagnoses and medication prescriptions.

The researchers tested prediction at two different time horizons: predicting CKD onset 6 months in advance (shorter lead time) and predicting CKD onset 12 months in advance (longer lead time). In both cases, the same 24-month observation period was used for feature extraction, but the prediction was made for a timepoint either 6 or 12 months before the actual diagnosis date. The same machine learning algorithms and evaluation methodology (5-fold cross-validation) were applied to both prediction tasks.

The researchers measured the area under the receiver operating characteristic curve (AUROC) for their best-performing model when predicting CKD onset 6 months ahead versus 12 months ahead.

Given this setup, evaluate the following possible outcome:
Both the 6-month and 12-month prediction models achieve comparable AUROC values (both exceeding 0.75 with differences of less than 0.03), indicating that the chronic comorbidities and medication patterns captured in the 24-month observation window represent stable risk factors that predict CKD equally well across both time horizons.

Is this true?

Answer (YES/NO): YES